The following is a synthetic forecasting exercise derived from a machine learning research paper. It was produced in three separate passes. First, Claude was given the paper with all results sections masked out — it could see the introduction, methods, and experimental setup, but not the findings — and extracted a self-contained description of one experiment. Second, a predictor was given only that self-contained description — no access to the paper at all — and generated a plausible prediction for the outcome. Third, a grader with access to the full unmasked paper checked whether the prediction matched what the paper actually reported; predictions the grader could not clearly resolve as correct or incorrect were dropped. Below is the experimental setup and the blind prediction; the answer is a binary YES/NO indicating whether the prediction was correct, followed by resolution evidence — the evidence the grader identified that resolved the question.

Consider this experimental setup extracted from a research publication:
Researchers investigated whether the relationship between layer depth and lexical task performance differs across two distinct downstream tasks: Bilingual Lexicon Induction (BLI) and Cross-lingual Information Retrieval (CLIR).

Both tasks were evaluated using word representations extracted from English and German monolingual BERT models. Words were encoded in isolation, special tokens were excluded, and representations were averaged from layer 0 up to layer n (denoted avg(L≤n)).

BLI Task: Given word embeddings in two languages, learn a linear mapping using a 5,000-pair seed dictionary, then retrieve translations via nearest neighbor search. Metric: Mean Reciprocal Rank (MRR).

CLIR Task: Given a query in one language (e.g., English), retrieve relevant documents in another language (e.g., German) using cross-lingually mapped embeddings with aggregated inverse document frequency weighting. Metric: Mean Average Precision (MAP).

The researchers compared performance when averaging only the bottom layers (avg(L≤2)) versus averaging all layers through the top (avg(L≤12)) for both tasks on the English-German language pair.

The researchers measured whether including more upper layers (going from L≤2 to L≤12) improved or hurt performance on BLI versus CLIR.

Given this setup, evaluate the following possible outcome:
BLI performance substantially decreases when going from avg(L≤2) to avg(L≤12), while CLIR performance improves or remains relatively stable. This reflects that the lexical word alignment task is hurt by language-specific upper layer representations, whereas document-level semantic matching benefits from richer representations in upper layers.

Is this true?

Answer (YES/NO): NO